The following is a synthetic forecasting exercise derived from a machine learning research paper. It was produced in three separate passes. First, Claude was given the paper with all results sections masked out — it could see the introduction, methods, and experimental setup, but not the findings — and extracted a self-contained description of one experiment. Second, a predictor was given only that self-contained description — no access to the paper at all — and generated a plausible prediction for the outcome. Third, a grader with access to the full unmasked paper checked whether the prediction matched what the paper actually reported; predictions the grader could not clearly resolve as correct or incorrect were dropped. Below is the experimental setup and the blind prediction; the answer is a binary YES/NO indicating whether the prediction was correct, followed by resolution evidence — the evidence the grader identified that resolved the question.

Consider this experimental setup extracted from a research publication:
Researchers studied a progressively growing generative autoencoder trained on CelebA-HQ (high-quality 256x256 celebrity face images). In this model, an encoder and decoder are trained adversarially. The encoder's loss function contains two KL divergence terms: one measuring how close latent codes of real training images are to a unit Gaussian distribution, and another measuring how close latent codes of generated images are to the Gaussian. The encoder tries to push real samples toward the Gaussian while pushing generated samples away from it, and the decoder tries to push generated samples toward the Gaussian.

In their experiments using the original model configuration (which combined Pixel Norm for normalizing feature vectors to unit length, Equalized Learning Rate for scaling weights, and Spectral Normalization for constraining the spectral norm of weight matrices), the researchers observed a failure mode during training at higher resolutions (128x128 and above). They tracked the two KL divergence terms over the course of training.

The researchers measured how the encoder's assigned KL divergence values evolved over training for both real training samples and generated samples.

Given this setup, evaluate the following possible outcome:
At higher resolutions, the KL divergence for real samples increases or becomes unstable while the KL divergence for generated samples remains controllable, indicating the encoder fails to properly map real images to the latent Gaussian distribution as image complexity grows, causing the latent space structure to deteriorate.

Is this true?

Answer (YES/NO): NO